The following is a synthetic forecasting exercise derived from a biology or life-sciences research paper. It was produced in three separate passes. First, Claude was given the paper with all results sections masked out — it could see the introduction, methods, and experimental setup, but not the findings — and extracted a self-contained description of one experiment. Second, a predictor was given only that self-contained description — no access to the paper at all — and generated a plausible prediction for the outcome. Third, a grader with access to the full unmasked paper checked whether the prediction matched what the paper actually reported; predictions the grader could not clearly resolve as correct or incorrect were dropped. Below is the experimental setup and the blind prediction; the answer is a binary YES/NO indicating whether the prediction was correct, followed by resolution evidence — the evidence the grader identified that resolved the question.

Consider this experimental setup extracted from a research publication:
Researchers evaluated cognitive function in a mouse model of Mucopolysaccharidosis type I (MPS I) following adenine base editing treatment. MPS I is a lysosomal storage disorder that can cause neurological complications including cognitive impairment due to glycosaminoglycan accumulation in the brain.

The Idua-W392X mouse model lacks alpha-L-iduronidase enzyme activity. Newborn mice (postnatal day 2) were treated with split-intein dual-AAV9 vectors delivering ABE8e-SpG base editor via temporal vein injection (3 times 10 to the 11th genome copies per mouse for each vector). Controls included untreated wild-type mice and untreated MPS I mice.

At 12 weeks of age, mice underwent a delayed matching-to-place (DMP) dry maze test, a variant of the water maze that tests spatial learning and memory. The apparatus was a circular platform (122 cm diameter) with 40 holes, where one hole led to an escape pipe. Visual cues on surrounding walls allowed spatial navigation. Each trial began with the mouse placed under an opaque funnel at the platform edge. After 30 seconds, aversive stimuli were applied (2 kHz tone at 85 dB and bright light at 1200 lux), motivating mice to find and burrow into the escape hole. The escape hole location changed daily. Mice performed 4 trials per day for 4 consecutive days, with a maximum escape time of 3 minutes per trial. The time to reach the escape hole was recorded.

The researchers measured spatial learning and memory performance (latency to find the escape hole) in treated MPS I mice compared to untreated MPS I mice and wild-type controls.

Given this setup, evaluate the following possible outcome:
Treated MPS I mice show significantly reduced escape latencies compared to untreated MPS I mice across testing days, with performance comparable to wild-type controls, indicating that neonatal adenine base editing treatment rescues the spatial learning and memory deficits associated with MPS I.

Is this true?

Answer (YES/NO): NO